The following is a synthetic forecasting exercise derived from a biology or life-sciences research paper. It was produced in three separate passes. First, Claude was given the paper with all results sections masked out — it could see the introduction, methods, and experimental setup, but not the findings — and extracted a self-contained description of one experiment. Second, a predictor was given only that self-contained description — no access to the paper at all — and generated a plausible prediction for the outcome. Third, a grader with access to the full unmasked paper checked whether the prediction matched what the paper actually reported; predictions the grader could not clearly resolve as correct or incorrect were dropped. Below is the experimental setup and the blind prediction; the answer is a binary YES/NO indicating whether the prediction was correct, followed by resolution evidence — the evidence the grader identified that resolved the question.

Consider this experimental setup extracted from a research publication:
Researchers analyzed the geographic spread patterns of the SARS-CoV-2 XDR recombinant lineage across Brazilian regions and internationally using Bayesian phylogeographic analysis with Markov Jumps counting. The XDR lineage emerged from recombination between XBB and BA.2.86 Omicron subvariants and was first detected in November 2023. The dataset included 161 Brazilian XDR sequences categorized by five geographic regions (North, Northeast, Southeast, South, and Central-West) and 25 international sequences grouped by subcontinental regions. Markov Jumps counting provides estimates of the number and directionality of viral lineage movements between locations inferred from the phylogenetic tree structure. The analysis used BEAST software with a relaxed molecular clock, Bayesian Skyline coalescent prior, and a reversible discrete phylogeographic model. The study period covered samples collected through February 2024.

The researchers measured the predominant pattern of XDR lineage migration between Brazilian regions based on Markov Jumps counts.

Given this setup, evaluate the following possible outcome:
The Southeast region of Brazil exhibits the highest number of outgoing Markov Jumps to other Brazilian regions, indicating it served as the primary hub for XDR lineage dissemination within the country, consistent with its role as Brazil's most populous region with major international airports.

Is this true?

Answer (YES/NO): NO